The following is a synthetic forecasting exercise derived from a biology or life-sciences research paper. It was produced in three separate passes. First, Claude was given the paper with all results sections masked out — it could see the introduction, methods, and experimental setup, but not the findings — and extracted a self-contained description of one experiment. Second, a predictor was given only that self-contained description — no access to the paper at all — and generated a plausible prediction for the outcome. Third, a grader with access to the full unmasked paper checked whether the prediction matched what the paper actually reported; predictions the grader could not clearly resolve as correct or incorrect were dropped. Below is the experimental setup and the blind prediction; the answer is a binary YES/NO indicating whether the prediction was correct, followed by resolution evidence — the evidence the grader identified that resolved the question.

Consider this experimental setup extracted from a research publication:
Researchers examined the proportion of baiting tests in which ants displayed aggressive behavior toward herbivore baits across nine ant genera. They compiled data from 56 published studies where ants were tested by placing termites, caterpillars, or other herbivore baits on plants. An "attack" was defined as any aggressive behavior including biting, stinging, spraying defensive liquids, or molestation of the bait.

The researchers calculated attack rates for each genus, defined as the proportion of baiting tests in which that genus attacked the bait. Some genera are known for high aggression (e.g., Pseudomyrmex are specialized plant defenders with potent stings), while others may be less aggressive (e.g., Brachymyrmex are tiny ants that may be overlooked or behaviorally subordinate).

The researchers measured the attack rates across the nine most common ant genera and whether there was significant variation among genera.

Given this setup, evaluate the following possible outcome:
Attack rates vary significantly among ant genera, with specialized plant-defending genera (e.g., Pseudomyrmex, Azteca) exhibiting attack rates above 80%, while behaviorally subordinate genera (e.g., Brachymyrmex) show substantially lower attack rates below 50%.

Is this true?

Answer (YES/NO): NO